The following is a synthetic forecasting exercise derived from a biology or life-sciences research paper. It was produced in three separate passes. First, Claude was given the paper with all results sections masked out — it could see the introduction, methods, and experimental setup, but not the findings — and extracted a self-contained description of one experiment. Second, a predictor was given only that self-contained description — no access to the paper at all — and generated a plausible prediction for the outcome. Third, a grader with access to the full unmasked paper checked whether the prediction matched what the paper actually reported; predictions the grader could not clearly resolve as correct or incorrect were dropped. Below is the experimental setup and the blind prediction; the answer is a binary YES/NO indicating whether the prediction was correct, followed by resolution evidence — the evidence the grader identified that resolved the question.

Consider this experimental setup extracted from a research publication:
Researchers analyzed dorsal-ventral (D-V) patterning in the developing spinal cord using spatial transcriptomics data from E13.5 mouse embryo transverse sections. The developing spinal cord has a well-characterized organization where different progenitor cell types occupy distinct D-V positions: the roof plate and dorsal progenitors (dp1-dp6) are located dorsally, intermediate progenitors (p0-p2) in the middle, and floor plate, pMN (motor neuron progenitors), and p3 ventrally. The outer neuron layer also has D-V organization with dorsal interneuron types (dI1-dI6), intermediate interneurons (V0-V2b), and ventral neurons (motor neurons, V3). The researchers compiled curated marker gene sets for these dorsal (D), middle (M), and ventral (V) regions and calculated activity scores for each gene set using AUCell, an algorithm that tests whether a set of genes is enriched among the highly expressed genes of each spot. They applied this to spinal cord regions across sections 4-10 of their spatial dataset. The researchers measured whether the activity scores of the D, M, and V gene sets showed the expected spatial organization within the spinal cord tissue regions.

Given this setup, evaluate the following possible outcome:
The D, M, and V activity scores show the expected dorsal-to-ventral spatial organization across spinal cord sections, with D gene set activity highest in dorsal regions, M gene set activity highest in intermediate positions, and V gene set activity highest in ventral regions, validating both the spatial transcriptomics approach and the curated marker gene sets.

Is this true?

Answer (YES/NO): YES